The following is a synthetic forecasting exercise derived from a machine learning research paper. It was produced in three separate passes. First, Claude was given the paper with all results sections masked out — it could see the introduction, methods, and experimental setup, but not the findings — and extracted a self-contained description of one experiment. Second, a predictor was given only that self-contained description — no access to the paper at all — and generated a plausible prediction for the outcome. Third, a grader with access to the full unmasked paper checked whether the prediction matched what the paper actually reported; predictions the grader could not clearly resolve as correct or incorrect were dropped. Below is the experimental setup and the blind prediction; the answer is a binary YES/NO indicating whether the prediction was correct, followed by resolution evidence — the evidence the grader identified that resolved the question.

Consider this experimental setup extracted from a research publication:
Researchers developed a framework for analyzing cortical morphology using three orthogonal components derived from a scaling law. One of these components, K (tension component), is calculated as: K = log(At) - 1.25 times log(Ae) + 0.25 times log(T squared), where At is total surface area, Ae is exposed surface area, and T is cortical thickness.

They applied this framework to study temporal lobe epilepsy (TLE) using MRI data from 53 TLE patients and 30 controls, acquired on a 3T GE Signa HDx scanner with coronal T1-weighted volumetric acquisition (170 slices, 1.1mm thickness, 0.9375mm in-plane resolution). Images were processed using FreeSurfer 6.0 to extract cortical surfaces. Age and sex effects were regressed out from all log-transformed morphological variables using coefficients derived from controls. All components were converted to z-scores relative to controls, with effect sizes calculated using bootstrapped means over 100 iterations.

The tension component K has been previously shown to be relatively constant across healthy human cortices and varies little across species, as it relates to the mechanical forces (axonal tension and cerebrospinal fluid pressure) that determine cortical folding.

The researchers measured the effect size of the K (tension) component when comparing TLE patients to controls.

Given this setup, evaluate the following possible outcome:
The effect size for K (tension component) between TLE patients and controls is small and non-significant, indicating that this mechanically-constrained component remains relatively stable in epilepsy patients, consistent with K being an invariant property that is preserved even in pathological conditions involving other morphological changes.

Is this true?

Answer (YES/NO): NO